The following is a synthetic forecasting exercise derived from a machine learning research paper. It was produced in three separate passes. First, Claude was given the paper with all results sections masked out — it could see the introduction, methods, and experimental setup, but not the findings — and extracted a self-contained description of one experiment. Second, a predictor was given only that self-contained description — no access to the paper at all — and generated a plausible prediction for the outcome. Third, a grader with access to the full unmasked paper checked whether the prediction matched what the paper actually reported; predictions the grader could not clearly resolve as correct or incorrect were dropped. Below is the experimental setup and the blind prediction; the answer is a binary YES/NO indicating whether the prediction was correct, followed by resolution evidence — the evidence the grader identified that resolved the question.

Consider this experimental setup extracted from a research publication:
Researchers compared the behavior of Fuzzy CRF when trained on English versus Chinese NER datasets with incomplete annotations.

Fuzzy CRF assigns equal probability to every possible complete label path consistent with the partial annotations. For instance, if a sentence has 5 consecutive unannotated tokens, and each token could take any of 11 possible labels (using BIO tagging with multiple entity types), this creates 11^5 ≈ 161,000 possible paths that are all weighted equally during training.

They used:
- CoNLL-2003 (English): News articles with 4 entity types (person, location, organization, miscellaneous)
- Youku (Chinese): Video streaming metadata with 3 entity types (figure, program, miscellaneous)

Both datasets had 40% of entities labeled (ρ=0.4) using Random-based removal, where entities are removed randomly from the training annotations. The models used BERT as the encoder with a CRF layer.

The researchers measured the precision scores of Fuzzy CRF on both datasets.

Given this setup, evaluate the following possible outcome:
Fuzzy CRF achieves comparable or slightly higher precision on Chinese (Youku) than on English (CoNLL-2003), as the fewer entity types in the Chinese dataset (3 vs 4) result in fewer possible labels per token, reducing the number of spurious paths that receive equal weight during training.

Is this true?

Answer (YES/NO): NO